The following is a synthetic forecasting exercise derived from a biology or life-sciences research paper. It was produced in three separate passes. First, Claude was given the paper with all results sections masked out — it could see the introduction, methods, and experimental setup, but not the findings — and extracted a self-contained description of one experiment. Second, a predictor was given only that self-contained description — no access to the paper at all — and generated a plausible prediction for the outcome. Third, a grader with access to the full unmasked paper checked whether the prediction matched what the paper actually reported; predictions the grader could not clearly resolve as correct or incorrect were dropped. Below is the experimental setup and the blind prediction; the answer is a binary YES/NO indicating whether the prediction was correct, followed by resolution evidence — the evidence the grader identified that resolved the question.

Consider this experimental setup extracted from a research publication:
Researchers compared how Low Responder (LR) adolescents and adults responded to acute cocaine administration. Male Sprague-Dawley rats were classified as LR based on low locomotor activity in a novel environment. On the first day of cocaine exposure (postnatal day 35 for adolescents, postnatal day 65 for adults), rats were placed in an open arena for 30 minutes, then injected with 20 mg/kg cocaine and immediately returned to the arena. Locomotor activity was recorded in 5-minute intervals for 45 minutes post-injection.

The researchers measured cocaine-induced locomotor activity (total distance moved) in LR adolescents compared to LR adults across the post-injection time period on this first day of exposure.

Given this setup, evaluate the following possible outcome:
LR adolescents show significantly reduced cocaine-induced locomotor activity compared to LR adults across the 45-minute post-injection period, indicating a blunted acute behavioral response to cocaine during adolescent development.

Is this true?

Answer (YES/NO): NO